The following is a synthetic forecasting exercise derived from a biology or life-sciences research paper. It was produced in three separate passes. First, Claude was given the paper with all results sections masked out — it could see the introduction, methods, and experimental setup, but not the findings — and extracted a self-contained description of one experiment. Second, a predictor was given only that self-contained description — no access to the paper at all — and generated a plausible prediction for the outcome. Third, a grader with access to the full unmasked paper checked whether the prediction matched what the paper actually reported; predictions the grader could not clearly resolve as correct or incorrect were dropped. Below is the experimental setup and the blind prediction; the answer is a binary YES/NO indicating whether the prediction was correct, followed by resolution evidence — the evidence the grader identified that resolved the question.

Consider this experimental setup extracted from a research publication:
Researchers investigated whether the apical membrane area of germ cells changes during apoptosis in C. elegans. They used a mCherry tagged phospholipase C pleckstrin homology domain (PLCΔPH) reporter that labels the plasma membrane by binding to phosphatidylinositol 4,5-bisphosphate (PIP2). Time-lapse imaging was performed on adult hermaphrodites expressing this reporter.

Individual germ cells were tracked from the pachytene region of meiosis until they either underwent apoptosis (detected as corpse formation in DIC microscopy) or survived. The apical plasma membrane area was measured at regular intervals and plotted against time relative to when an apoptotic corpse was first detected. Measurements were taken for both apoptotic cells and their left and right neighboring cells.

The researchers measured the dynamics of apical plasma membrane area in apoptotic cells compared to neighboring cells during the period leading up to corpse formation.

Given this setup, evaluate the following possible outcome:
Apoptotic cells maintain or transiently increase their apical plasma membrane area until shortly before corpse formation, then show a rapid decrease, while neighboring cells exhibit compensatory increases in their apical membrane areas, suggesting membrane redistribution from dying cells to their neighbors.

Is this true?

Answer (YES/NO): NO